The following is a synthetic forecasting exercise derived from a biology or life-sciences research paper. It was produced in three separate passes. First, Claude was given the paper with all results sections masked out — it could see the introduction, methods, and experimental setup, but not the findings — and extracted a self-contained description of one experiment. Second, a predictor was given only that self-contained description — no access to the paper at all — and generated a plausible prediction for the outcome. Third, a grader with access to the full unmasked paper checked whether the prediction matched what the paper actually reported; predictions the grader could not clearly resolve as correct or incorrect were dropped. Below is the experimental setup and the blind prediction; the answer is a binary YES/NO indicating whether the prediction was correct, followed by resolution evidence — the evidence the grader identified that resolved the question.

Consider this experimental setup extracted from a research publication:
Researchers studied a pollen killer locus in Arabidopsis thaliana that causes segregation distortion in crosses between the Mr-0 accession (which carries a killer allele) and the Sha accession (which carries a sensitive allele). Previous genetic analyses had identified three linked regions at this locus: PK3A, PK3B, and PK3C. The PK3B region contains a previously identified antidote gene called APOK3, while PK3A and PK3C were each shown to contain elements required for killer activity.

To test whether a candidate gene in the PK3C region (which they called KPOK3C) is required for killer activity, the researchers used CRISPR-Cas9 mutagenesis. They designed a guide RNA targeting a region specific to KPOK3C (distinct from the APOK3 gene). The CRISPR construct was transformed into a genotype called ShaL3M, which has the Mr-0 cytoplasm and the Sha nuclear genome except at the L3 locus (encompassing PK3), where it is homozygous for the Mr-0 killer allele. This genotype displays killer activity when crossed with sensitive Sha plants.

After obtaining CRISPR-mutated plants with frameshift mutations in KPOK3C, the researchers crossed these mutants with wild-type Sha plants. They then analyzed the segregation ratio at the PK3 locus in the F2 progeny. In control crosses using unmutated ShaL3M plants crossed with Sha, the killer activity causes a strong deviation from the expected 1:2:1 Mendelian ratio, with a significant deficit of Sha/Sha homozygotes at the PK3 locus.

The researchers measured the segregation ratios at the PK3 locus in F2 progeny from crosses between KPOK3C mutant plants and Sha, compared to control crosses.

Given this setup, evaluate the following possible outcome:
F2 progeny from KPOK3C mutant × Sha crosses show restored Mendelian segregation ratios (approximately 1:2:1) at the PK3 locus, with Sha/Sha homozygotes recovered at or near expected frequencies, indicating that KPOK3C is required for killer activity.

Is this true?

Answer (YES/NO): YES